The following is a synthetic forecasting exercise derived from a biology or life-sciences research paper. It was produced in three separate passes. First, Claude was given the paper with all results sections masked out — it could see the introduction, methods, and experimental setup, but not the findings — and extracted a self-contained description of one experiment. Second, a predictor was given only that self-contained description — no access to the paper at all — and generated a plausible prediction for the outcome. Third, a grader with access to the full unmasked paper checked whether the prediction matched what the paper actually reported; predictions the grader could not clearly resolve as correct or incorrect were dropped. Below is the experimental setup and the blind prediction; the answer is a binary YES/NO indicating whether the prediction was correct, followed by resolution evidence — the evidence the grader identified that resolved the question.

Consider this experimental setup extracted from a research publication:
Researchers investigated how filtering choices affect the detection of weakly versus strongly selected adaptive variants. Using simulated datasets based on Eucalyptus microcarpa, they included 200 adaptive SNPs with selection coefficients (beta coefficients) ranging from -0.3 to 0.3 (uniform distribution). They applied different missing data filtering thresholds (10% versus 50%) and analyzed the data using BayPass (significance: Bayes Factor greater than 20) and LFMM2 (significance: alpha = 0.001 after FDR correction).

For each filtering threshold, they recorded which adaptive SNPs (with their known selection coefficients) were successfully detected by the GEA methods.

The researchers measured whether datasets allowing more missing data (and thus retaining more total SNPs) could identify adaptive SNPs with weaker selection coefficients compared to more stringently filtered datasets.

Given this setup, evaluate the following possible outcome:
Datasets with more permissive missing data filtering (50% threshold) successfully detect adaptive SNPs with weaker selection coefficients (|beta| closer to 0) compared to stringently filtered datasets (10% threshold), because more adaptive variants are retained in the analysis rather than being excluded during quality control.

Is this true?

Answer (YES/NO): YES